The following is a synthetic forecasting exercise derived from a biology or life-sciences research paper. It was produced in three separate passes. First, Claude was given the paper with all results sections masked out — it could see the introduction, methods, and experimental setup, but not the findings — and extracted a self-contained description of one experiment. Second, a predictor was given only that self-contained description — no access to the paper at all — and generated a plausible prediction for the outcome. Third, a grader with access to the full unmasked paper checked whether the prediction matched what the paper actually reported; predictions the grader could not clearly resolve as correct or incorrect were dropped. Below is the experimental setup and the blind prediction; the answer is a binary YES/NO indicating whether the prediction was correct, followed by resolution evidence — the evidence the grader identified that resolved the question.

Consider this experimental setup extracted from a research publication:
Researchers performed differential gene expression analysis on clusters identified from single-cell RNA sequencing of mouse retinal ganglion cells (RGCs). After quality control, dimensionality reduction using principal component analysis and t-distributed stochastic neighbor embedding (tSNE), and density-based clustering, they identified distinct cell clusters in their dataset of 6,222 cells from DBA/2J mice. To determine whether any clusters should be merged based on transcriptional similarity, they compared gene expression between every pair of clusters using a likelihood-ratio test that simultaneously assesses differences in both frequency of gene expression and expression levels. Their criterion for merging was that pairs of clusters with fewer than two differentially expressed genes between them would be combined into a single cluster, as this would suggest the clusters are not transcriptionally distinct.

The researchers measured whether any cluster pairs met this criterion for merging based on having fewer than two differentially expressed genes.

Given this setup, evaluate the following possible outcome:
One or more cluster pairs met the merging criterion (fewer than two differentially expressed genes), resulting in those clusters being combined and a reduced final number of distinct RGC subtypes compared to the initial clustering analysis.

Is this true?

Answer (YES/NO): NO